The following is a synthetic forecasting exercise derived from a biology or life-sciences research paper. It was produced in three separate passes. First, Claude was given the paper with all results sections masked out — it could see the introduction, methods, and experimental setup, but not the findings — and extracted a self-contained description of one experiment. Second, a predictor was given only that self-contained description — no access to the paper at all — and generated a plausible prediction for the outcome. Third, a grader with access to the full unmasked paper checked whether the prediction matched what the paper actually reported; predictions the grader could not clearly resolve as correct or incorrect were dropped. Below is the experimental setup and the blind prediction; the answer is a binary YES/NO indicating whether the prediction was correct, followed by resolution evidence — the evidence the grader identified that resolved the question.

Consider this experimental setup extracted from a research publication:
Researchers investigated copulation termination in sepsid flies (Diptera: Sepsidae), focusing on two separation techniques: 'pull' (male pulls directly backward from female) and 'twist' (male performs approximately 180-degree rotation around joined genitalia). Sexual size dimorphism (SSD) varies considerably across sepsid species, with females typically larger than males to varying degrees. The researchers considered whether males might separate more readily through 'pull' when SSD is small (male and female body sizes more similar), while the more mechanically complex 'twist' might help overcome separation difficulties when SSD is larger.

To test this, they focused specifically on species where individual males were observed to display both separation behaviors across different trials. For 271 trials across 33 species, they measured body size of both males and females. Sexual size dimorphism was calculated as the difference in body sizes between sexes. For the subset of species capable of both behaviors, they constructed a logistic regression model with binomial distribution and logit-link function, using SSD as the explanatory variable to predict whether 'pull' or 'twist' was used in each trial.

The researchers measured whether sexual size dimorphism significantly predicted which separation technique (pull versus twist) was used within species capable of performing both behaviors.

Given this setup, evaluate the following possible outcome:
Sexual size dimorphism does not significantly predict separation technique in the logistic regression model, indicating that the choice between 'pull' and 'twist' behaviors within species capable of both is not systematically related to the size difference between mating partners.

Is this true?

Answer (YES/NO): YES